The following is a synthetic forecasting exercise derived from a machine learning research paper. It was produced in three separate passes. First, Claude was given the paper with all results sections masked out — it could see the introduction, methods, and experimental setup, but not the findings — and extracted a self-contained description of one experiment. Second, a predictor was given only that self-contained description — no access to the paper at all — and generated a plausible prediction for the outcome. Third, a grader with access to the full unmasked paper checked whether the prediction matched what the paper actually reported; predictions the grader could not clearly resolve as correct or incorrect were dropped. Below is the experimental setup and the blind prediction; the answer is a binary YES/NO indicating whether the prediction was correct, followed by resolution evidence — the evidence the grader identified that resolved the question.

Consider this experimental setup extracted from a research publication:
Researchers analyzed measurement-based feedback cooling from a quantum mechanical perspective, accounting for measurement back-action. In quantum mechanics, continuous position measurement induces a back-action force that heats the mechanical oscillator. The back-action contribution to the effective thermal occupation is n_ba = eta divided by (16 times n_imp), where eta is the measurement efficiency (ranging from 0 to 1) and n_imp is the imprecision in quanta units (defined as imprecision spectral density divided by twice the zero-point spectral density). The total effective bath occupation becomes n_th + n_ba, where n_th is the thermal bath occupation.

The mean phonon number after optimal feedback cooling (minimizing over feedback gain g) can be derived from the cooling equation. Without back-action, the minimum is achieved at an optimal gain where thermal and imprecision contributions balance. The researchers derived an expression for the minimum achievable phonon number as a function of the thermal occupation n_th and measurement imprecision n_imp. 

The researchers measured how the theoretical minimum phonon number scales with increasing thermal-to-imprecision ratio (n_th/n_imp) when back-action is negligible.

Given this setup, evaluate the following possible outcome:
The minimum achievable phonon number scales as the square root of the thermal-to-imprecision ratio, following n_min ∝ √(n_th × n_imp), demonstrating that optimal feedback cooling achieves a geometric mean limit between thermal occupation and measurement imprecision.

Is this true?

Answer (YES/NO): YES